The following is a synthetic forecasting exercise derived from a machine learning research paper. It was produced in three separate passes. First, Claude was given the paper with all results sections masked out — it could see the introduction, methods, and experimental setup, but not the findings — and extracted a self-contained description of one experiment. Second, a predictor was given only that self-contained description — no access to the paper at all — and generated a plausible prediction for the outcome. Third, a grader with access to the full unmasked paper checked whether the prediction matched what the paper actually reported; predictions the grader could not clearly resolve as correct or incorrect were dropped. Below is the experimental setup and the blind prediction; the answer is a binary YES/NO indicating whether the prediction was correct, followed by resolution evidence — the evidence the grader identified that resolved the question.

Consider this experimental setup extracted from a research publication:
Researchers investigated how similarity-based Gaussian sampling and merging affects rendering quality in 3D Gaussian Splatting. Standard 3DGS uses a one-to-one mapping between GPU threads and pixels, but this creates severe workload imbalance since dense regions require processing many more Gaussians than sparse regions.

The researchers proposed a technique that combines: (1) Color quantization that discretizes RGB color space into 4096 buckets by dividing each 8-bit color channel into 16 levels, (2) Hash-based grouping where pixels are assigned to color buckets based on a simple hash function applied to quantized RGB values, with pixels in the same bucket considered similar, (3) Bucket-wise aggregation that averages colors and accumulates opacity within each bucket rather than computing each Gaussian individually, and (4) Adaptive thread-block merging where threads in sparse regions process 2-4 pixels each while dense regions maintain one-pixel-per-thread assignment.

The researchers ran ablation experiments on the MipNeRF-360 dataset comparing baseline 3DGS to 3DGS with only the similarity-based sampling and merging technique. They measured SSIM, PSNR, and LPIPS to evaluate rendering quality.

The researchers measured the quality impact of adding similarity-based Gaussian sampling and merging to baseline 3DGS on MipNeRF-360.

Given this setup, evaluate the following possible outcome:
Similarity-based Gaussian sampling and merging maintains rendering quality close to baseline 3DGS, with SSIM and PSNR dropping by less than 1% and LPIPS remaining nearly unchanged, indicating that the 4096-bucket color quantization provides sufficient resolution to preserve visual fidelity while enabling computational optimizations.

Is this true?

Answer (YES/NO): NO